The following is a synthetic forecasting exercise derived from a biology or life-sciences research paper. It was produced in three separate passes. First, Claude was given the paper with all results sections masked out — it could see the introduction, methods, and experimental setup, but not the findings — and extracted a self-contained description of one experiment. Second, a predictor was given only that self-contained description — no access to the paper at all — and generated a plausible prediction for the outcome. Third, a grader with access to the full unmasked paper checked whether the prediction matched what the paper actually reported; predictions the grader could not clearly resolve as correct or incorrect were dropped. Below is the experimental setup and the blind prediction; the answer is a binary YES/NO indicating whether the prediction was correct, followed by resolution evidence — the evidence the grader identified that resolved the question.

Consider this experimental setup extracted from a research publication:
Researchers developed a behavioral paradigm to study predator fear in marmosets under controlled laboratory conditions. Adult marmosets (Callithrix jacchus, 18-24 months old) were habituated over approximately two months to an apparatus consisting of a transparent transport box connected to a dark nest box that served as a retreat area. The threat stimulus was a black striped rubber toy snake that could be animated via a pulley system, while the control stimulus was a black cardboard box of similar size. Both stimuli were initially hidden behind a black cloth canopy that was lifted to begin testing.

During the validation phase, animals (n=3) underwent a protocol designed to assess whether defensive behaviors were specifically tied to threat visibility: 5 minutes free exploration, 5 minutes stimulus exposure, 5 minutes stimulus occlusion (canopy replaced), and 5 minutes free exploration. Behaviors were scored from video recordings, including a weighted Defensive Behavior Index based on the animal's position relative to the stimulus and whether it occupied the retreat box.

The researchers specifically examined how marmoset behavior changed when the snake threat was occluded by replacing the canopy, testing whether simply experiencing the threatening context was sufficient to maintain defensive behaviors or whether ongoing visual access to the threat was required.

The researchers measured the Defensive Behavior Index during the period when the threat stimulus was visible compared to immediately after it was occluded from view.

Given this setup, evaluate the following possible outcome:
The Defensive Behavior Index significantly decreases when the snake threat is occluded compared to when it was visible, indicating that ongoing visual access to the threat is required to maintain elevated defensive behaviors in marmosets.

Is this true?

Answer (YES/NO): YES